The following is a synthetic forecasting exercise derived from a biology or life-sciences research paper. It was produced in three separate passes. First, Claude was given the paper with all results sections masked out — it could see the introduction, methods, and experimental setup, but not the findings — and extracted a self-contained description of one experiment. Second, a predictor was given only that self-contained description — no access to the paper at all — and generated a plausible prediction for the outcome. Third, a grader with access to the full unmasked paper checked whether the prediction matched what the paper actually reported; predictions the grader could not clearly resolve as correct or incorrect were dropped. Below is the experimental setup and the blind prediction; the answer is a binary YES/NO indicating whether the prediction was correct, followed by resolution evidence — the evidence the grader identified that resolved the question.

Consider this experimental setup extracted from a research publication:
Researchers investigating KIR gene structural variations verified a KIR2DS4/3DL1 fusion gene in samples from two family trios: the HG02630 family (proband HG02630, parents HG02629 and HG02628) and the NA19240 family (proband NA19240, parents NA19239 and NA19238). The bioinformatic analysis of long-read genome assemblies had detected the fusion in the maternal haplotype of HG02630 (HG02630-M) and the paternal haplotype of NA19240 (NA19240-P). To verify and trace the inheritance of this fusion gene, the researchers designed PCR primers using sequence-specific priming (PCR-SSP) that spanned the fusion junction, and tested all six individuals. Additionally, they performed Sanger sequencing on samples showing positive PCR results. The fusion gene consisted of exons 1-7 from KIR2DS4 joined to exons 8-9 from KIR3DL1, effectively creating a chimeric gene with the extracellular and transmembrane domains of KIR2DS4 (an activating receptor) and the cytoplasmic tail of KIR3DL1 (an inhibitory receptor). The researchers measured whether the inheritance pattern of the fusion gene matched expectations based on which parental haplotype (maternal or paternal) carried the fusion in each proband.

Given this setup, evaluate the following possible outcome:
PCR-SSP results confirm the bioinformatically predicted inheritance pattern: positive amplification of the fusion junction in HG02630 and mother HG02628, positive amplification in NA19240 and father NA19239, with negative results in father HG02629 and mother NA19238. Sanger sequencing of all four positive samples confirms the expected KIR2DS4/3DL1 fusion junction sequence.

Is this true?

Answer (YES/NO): NO